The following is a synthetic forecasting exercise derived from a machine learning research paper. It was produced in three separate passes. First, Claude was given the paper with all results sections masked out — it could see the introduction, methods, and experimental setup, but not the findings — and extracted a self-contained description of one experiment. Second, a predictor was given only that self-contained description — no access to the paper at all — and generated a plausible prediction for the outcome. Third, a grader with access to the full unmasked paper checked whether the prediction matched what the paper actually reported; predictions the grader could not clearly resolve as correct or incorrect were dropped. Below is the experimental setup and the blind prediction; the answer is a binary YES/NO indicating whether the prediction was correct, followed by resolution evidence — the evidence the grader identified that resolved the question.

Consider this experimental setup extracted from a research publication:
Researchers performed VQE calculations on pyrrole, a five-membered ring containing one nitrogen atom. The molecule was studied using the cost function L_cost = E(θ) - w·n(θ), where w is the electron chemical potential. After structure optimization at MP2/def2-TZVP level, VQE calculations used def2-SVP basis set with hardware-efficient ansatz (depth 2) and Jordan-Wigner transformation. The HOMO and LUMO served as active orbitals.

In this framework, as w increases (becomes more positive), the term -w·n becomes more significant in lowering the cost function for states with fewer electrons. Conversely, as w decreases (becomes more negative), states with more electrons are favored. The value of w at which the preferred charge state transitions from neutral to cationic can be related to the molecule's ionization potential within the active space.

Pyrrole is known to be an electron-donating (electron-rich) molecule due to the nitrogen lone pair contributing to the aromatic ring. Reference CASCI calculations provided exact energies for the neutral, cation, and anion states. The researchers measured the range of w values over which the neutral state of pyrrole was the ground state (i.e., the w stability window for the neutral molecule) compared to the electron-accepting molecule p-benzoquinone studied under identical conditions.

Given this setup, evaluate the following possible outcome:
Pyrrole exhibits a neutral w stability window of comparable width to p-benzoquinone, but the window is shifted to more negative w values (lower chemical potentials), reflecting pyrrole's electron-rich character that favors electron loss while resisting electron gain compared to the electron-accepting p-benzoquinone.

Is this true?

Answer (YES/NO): NO